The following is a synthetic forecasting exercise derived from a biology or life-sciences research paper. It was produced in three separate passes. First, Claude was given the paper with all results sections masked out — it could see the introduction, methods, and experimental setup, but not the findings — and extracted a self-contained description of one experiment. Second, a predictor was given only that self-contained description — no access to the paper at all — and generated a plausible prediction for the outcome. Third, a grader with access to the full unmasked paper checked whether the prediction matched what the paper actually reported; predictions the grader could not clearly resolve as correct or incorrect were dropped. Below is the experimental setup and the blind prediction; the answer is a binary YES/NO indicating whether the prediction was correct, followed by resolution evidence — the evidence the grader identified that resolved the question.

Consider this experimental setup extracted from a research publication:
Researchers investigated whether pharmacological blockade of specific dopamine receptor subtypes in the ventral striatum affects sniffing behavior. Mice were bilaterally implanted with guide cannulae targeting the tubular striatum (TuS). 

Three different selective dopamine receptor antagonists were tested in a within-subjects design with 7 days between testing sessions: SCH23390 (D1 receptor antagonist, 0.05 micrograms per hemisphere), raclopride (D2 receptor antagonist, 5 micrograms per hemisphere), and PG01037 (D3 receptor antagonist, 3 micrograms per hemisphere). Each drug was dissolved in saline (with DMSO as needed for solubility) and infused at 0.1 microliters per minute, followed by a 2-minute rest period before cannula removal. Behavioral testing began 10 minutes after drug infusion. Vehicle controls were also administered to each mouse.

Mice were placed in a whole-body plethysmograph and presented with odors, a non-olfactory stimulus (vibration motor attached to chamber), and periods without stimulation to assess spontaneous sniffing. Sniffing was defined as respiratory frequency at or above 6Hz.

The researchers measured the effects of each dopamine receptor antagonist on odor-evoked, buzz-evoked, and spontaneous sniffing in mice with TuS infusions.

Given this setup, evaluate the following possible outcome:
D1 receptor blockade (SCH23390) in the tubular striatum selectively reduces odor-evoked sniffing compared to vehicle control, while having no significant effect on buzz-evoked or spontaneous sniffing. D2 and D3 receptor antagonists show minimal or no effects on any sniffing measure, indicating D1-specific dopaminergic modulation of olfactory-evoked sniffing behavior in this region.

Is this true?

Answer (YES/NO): NO